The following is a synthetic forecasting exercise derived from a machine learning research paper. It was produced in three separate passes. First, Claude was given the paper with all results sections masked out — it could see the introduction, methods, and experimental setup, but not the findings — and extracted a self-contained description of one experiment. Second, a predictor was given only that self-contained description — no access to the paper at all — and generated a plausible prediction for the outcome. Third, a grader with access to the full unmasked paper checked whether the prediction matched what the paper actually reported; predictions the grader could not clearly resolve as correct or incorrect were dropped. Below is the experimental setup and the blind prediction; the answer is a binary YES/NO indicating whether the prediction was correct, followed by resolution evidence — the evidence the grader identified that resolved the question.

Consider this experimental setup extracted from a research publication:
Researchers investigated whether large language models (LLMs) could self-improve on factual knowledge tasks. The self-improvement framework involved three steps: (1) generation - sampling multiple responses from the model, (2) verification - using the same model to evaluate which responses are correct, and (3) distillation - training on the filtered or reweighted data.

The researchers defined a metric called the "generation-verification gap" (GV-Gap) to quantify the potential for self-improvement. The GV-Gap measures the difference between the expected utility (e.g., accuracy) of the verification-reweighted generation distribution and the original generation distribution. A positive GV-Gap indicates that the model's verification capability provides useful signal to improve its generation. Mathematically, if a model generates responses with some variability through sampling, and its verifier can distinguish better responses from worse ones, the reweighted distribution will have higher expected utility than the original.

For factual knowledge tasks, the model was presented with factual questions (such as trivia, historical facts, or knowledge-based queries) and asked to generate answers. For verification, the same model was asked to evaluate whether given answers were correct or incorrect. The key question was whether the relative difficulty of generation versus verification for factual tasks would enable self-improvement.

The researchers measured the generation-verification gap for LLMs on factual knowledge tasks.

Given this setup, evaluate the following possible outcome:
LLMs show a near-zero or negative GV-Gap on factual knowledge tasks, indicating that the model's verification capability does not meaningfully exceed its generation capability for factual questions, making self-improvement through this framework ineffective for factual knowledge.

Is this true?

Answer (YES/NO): YES